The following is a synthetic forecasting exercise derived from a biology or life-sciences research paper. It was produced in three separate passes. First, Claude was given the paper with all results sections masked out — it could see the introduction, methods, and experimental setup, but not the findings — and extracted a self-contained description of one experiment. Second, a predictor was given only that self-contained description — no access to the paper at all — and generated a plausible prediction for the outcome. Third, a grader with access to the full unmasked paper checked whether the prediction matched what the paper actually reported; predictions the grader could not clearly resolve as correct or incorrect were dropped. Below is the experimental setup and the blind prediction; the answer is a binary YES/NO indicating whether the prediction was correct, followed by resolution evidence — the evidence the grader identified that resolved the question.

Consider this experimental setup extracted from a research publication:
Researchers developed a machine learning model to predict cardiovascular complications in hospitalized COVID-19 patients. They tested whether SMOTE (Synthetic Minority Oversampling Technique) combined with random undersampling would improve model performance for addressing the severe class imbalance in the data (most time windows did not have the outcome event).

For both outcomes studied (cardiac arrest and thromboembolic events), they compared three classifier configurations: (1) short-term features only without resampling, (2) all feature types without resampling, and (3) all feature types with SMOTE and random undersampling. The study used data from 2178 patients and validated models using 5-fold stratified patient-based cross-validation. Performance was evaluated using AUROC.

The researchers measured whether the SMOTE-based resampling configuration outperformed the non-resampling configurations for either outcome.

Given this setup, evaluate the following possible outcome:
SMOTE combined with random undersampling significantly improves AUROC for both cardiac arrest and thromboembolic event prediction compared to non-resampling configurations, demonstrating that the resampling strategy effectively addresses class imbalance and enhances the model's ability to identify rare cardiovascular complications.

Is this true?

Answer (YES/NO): NO